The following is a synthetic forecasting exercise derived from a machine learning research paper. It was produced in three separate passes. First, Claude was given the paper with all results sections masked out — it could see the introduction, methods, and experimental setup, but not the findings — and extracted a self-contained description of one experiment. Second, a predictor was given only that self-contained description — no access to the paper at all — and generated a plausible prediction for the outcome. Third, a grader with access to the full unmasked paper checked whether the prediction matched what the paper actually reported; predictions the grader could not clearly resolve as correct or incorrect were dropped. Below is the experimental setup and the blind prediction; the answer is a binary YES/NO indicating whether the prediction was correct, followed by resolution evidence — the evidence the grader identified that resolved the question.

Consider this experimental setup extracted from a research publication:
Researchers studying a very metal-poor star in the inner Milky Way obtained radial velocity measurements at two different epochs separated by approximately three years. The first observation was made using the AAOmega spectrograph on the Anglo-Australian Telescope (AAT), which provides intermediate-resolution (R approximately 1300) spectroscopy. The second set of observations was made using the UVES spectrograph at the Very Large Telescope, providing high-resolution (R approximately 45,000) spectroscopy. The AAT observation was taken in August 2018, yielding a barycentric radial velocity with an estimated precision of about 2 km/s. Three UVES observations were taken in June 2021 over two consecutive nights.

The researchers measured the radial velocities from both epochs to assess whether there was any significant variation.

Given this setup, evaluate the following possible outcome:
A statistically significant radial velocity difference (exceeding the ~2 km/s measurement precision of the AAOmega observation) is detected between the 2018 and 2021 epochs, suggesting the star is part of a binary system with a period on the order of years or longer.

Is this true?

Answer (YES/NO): YES